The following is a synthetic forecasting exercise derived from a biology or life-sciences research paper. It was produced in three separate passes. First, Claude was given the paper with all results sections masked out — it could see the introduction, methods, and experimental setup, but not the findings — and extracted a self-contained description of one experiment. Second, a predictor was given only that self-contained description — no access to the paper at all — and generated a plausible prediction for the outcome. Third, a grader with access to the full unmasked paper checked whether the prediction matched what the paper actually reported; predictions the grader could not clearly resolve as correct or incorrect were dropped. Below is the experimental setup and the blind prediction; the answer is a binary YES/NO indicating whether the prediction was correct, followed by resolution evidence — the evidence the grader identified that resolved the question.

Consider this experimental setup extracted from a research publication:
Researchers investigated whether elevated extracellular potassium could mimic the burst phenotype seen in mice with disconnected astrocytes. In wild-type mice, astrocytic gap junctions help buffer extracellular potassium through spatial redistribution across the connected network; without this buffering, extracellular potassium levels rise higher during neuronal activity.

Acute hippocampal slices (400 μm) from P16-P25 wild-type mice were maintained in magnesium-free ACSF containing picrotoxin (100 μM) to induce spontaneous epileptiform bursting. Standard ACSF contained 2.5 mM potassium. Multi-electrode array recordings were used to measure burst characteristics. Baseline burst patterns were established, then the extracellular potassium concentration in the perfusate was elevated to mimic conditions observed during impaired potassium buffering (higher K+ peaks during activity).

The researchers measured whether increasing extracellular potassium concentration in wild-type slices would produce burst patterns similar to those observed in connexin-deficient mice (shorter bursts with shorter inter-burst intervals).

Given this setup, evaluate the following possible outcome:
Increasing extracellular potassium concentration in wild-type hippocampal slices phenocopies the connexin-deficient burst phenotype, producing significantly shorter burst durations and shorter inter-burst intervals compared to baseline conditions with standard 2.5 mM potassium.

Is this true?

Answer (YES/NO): YES